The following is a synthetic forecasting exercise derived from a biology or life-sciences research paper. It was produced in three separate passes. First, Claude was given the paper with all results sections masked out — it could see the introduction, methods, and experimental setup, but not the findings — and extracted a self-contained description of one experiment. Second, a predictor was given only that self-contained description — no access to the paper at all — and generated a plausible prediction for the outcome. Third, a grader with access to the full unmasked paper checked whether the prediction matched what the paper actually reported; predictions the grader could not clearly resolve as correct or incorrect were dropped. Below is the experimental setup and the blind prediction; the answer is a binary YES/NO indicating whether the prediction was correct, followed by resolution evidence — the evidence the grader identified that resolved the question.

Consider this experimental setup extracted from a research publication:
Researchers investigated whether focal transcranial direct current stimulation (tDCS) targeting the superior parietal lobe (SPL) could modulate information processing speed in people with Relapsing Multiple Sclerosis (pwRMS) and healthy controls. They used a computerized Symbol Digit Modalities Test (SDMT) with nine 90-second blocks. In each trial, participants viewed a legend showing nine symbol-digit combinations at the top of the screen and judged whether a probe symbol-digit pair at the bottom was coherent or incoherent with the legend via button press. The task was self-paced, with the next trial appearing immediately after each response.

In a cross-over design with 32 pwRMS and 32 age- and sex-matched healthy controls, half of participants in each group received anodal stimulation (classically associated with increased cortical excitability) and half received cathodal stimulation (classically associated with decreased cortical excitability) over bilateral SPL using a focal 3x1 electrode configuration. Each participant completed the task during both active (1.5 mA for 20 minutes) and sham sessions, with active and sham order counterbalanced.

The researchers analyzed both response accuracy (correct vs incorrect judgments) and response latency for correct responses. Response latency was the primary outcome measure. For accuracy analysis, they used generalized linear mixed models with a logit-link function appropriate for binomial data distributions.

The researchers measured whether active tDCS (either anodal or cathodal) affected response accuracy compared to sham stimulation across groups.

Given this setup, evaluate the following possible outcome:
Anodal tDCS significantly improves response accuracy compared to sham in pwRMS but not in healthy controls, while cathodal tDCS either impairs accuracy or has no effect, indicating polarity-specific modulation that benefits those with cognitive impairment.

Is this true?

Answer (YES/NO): NO